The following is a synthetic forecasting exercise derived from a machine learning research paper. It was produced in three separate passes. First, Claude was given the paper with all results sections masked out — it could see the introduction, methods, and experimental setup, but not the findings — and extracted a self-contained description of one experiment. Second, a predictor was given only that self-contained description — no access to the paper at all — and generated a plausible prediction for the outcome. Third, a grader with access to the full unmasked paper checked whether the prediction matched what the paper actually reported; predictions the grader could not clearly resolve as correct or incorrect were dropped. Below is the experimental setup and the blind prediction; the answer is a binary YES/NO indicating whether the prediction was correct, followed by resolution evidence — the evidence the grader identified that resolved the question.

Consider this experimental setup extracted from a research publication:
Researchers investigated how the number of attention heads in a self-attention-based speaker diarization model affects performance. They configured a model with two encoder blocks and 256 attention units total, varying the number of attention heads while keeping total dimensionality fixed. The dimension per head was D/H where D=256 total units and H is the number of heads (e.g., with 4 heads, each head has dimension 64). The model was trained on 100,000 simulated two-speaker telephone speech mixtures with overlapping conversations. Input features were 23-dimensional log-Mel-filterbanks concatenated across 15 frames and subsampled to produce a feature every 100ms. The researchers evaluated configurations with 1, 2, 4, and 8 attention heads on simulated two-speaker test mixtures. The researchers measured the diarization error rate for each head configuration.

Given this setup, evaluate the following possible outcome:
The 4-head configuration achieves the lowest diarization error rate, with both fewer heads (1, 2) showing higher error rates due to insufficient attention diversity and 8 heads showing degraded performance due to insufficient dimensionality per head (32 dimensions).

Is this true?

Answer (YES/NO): NO